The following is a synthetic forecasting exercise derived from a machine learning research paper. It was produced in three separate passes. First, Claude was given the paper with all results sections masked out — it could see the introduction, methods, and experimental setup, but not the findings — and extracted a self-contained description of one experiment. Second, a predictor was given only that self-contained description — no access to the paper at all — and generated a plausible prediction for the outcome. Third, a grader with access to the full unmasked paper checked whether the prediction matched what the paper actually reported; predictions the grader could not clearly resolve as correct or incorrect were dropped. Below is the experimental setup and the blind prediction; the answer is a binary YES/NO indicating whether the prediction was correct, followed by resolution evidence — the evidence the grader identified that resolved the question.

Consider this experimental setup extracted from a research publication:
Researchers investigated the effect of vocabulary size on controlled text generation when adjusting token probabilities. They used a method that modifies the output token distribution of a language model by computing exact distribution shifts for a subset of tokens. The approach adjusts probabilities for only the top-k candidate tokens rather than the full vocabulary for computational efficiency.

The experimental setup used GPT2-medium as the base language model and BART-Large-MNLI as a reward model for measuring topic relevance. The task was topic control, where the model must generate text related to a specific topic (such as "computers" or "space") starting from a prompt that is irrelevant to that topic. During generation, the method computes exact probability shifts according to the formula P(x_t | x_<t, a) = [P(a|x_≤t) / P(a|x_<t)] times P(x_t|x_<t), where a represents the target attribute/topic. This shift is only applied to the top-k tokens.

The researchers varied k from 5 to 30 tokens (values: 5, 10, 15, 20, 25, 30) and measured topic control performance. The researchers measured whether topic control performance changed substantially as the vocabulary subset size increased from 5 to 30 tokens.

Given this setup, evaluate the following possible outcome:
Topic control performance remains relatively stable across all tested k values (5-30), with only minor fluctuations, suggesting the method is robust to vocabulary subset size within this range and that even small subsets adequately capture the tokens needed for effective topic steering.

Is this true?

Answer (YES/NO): YES